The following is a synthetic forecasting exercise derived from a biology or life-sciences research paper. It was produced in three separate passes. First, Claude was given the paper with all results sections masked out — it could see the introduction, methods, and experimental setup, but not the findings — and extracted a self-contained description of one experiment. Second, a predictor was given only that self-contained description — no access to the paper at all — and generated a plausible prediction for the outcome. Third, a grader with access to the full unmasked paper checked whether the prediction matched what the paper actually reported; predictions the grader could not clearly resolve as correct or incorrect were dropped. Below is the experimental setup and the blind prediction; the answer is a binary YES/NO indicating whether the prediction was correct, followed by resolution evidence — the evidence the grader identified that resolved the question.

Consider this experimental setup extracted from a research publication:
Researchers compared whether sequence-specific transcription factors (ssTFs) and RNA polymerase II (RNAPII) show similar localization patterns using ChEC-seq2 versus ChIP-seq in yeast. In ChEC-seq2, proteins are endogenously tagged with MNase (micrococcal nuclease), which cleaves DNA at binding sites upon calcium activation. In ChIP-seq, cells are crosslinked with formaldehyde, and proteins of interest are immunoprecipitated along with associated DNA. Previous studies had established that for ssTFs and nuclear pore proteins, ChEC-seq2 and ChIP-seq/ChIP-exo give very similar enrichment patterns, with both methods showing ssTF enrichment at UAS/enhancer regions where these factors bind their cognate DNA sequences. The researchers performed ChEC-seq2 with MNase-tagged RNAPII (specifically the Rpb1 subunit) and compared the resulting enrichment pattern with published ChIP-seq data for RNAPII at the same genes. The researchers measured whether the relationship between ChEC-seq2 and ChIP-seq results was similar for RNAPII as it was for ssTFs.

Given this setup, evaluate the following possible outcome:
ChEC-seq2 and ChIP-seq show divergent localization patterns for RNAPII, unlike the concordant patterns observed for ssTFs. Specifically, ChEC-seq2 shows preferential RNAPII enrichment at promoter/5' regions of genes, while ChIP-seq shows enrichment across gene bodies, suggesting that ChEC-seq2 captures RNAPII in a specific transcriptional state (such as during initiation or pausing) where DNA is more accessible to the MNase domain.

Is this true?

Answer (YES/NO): YES